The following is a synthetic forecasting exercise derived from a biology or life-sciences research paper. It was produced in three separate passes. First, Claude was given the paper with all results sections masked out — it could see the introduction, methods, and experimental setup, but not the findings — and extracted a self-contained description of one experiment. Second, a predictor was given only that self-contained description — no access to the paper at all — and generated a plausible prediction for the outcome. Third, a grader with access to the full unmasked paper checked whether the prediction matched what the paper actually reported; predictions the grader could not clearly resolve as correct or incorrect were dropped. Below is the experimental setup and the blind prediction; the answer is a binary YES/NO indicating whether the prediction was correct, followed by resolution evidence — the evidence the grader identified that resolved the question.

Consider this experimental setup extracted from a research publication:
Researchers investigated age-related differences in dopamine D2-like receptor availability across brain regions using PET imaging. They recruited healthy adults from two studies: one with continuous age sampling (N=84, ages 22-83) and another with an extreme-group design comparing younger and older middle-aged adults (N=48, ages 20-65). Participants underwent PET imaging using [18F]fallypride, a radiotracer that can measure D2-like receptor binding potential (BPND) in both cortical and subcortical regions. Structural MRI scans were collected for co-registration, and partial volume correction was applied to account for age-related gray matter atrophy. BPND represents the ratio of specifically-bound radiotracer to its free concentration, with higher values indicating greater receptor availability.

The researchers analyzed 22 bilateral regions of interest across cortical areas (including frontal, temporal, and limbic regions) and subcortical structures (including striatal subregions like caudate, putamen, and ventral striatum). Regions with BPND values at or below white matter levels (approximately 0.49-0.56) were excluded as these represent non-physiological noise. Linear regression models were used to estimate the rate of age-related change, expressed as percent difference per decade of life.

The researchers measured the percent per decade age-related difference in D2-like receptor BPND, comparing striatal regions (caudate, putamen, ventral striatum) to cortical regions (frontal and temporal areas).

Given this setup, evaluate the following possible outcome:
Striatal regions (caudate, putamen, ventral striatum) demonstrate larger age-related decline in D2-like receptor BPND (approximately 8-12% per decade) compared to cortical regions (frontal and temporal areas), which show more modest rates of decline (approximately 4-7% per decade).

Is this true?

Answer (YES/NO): NO